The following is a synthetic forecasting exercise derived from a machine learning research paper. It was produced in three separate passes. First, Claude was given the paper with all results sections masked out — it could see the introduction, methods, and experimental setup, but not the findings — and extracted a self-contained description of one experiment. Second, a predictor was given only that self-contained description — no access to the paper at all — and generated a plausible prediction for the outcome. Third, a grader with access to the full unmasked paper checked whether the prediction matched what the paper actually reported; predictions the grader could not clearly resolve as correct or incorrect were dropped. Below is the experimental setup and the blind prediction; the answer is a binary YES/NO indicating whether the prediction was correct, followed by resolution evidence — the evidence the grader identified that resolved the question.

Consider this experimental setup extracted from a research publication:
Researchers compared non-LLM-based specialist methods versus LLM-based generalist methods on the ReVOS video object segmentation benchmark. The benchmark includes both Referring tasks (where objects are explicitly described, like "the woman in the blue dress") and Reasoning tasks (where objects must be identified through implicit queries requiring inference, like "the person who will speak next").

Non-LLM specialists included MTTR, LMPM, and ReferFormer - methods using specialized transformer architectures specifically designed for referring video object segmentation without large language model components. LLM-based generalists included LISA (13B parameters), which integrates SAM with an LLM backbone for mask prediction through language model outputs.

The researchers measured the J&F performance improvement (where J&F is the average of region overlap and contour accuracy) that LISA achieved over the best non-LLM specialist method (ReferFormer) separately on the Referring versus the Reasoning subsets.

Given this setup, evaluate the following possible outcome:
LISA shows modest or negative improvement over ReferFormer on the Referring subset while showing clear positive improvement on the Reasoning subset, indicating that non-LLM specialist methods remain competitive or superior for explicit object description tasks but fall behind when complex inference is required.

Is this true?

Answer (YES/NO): NO